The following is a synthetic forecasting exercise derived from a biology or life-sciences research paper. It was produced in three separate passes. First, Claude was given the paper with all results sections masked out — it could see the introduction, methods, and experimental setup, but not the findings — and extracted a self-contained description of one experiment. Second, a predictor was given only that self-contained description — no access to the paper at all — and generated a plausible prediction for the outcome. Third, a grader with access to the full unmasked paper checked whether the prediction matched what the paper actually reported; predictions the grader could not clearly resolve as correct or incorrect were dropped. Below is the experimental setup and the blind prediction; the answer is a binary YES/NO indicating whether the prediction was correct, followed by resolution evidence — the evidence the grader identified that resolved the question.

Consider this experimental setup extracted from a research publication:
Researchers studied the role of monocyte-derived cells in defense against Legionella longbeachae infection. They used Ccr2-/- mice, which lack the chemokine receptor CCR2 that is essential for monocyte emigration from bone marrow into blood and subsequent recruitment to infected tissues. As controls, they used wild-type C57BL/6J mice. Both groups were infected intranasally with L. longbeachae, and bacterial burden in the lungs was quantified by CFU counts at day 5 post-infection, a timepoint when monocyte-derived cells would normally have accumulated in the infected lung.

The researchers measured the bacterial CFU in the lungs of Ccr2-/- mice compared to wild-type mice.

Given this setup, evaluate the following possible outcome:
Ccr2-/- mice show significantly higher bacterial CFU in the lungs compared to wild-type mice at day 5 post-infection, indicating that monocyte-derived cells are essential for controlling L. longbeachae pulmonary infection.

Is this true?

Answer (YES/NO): YES